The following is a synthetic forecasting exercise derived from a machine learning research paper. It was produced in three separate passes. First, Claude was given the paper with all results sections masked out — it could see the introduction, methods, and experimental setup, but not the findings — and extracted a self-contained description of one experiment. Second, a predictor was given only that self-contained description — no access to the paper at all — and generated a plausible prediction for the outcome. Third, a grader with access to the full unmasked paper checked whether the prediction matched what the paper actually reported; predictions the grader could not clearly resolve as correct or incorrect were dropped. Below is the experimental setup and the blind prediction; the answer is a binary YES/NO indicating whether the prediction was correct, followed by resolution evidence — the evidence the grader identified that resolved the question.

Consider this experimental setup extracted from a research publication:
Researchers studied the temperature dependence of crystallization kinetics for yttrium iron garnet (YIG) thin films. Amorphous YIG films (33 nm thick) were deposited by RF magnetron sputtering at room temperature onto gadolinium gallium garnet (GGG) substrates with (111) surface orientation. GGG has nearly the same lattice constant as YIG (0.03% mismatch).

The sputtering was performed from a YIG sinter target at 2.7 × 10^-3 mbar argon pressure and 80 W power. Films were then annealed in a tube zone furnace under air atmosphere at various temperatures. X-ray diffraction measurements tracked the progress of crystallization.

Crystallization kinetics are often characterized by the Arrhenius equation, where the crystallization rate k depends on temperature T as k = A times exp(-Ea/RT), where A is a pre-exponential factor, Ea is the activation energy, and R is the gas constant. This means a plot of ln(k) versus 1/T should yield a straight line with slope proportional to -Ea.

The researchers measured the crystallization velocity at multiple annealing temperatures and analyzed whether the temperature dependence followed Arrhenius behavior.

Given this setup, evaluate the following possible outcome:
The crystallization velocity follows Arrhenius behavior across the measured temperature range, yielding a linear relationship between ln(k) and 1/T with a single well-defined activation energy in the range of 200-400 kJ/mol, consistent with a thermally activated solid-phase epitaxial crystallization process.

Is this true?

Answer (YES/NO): YES